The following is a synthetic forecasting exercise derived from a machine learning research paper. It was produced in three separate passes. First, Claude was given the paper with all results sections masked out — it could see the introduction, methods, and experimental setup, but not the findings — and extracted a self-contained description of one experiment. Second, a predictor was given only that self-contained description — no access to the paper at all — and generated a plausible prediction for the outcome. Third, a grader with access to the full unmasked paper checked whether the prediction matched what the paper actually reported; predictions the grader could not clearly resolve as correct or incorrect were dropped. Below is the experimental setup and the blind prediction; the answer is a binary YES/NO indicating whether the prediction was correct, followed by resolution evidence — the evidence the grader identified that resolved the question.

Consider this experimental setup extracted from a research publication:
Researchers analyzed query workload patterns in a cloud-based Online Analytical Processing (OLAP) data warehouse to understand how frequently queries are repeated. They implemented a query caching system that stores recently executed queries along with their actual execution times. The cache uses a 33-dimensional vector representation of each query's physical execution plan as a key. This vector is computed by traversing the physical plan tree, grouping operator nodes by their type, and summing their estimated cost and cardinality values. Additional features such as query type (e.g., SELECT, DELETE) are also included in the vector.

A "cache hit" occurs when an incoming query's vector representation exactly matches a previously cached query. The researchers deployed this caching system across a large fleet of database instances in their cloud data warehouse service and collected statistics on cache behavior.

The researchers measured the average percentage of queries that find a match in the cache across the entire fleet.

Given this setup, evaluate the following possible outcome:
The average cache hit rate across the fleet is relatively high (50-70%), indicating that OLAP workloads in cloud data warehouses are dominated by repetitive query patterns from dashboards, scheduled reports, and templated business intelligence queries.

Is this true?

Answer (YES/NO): YES